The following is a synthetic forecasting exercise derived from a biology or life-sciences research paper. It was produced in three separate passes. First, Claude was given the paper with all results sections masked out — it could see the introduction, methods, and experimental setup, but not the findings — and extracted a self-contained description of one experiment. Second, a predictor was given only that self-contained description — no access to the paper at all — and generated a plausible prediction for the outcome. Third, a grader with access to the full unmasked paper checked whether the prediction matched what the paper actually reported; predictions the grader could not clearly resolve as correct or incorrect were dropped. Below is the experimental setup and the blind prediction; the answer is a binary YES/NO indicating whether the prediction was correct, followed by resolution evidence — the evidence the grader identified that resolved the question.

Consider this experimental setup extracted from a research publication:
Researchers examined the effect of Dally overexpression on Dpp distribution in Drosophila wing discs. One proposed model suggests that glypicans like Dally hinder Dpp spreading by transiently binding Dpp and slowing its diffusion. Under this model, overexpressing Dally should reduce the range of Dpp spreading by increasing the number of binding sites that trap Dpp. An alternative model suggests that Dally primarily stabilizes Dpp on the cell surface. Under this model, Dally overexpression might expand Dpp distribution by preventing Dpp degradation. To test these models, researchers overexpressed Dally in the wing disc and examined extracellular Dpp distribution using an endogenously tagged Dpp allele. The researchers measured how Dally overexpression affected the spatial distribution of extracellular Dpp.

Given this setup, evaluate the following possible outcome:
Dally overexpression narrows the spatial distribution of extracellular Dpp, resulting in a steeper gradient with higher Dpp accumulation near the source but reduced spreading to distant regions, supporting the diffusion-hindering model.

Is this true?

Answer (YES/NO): NO